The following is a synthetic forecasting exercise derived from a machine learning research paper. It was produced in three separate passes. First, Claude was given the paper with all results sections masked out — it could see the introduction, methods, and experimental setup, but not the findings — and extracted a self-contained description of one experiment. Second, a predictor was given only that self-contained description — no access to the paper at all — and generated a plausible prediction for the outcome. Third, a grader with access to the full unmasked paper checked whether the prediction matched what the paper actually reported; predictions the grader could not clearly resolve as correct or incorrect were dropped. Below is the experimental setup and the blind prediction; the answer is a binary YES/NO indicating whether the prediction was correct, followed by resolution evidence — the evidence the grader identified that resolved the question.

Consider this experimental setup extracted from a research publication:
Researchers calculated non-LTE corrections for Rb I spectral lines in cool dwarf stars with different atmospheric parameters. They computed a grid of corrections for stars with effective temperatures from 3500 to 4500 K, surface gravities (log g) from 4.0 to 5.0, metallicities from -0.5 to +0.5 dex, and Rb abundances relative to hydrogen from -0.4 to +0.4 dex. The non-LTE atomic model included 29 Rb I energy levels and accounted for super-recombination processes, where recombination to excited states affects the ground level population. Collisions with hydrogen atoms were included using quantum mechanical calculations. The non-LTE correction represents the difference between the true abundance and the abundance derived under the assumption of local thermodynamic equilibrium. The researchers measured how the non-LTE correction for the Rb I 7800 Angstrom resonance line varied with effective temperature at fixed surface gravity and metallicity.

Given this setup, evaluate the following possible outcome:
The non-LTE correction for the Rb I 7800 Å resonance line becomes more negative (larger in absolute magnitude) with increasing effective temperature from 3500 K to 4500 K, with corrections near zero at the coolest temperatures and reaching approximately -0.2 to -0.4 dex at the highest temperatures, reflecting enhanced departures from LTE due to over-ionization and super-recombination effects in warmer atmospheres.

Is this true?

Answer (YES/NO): NO